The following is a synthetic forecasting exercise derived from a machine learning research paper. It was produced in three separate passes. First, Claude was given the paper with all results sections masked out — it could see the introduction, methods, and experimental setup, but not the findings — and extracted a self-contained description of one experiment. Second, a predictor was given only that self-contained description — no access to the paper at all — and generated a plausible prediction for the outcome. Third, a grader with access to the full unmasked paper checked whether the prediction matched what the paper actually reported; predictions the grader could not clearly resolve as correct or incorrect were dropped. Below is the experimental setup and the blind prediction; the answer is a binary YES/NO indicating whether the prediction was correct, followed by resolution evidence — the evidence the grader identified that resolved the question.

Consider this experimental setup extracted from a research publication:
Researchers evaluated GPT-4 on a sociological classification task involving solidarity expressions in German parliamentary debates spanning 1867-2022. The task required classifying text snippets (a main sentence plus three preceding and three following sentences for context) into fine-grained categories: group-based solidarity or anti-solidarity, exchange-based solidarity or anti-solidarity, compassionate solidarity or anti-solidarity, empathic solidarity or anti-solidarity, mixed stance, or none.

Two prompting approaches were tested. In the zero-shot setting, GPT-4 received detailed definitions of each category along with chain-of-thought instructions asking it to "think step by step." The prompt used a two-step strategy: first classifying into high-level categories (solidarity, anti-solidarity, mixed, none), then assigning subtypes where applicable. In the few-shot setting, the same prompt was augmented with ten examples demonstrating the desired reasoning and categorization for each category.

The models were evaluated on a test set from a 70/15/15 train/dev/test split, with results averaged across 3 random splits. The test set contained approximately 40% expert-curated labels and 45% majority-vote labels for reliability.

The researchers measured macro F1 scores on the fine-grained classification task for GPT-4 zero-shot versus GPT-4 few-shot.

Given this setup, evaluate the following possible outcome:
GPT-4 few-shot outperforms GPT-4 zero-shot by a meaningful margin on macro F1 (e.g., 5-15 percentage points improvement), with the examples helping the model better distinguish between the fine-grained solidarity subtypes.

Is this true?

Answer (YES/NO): NO